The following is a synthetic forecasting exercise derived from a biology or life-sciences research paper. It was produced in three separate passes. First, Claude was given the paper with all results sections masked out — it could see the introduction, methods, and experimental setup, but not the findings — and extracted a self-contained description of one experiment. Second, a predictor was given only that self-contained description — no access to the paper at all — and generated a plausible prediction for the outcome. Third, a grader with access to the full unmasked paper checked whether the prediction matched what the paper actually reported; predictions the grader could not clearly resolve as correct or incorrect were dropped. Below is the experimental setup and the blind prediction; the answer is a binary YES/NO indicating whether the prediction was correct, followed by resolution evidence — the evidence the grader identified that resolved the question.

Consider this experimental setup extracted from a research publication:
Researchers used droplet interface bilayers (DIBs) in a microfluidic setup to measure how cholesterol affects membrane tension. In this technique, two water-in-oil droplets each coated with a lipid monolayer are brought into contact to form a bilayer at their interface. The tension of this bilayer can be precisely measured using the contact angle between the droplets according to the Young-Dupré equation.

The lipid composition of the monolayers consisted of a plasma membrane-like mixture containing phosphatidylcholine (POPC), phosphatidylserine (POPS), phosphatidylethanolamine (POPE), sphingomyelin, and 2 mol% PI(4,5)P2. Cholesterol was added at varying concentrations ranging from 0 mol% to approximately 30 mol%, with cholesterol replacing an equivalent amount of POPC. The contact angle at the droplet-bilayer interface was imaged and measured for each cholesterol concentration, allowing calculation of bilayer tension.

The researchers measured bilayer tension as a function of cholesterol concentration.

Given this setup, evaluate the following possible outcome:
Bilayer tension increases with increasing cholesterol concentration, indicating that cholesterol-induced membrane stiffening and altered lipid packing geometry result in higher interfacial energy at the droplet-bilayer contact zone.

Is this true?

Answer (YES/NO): YES